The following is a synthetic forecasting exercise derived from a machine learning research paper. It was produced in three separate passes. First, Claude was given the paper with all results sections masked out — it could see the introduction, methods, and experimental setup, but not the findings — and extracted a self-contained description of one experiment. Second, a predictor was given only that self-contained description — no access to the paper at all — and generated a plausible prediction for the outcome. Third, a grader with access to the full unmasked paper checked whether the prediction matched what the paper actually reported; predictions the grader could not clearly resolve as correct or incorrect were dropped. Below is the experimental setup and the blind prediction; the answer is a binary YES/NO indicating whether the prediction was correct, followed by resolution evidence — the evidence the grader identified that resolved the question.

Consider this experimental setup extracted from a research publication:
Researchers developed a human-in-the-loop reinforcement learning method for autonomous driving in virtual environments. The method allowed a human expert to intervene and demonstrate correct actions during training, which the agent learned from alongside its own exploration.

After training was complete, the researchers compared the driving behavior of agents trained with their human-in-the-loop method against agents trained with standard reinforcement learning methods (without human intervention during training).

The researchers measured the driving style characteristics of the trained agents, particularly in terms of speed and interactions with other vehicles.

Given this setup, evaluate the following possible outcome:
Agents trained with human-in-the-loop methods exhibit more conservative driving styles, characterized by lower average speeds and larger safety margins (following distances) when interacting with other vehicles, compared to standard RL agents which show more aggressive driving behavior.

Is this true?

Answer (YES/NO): NO